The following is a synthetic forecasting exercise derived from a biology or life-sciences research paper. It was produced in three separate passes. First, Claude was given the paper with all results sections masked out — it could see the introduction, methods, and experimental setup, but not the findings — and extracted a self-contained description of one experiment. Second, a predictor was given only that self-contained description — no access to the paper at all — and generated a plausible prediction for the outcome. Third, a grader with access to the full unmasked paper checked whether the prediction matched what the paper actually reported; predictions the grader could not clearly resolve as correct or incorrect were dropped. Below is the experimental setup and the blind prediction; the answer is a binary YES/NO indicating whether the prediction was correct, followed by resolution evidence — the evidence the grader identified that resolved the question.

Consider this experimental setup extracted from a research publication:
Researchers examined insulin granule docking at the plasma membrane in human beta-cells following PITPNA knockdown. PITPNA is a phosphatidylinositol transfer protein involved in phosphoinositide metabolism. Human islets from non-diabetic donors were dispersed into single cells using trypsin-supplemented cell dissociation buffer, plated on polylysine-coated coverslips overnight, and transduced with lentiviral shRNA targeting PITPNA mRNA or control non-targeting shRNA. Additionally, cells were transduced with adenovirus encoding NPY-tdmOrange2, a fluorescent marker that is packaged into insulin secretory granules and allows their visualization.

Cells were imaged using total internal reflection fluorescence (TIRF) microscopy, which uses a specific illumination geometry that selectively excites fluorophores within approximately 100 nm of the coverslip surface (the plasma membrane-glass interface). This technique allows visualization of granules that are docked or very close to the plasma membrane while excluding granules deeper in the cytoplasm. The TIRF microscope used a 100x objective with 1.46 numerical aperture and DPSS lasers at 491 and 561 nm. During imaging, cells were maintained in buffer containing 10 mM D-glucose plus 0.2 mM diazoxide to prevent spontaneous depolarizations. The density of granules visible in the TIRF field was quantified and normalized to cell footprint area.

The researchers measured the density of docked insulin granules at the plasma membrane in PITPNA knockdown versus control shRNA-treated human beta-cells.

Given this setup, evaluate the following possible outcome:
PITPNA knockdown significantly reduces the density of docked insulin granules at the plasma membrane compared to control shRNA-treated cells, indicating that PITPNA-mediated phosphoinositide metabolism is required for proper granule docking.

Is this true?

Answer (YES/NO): YES